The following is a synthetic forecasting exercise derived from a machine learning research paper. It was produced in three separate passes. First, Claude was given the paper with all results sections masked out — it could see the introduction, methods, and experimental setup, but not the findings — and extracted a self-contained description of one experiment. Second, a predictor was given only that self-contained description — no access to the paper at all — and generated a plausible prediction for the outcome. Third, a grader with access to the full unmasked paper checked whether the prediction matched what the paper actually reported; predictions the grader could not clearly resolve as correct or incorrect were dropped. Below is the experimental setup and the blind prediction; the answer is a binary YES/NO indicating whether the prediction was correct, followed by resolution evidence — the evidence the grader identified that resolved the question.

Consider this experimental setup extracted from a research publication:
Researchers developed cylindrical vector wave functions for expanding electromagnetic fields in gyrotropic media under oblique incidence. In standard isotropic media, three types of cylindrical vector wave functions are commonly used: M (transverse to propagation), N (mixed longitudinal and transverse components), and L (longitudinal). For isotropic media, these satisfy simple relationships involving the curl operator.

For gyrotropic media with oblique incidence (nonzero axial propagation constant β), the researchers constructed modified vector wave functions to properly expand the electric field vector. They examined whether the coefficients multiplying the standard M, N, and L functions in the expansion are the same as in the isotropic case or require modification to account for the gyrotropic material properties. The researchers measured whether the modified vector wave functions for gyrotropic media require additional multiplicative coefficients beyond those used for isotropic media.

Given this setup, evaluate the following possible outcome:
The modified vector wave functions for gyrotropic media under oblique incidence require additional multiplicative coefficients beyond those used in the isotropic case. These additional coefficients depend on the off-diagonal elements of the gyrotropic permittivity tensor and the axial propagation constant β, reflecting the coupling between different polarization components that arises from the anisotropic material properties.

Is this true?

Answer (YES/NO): YES